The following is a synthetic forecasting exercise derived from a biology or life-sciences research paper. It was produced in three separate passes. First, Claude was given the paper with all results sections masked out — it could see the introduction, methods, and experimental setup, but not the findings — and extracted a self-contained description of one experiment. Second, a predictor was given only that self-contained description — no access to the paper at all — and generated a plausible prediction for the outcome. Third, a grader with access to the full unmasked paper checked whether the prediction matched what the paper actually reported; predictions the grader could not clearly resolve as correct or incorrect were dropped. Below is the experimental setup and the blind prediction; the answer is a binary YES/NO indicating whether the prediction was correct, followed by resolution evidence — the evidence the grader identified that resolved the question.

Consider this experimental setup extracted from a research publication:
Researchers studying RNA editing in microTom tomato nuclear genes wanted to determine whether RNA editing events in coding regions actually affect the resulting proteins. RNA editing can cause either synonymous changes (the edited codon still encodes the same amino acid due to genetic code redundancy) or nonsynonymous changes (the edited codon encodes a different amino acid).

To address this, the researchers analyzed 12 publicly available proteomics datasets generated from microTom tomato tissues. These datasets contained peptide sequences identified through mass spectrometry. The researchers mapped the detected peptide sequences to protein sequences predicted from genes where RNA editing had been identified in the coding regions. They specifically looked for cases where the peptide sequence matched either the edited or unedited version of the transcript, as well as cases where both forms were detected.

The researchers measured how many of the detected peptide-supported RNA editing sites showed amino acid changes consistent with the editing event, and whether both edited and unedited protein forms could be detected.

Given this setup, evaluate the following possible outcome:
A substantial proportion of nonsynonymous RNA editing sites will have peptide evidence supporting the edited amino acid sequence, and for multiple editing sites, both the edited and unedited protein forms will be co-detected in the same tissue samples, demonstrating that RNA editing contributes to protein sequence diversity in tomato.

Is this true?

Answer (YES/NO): YES